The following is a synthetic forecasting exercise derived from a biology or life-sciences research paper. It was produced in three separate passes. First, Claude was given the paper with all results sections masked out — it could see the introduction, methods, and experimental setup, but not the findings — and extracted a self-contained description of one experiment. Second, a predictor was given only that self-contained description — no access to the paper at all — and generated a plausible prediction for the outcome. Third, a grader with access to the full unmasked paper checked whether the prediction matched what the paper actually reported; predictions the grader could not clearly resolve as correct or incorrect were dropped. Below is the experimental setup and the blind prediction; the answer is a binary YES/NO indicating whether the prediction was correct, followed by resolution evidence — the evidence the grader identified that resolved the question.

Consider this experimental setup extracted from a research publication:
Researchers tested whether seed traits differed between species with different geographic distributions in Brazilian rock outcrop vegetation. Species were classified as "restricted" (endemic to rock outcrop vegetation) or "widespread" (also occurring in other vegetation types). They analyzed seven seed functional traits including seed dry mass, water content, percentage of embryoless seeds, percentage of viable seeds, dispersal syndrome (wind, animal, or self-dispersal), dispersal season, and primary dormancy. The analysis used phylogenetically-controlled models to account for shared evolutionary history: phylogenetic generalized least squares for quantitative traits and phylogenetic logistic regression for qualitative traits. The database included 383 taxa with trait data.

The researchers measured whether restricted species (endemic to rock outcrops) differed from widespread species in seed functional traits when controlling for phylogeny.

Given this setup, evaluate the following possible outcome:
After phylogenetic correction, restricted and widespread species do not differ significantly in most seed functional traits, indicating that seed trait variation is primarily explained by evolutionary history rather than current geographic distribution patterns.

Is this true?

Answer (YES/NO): YES